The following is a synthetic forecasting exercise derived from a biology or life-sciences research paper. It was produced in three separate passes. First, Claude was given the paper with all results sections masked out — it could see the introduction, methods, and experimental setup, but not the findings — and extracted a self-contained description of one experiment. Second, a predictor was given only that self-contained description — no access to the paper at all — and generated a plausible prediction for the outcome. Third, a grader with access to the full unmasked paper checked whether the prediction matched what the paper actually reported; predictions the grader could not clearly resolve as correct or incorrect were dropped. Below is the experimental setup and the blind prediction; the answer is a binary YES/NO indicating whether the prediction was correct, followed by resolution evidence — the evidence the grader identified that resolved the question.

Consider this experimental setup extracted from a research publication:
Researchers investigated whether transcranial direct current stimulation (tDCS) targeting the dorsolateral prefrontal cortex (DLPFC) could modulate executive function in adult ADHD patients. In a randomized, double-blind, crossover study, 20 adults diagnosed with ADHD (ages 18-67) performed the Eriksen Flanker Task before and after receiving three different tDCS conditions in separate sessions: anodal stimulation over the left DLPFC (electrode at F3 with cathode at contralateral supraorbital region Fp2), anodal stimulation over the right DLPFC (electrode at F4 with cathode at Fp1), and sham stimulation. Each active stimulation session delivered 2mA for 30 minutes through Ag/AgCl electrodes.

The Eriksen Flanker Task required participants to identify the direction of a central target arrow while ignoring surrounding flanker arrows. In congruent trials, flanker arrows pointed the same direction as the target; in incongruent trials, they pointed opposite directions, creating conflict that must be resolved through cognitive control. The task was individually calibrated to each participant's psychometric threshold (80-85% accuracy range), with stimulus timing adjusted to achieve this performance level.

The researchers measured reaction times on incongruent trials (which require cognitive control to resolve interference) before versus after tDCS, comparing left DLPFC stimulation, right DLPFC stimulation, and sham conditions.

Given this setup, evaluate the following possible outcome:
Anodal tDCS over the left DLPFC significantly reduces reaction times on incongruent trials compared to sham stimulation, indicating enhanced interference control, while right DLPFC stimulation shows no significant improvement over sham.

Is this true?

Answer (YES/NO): YES